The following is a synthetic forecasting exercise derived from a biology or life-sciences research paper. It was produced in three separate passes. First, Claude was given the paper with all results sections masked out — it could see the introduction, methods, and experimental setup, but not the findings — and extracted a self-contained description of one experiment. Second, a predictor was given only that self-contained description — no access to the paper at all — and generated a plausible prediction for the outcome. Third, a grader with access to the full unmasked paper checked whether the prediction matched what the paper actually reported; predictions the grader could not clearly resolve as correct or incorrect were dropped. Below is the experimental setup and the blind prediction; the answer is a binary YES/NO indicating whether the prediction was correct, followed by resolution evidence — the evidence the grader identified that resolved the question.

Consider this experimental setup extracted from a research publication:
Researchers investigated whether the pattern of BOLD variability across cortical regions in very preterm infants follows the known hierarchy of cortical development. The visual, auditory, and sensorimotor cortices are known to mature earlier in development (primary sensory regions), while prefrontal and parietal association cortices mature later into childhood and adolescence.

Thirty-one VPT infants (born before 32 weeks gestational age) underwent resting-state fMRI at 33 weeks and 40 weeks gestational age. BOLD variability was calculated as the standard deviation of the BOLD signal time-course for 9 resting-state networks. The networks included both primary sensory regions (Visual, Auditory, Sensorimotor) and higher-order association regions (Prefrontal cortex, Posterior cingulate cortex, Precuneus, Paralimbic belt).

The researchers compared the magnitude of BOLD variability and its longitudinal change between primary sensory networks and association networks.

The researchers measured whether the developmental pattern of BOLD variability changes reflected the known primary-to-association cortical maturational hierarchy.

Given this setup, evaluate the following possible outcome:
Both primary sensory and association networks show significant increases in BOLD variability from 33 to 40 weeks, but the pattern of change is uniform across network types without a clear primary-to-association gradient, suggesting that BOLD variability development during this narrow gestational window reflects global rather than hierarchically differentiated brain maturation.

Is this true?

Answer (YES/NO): NO